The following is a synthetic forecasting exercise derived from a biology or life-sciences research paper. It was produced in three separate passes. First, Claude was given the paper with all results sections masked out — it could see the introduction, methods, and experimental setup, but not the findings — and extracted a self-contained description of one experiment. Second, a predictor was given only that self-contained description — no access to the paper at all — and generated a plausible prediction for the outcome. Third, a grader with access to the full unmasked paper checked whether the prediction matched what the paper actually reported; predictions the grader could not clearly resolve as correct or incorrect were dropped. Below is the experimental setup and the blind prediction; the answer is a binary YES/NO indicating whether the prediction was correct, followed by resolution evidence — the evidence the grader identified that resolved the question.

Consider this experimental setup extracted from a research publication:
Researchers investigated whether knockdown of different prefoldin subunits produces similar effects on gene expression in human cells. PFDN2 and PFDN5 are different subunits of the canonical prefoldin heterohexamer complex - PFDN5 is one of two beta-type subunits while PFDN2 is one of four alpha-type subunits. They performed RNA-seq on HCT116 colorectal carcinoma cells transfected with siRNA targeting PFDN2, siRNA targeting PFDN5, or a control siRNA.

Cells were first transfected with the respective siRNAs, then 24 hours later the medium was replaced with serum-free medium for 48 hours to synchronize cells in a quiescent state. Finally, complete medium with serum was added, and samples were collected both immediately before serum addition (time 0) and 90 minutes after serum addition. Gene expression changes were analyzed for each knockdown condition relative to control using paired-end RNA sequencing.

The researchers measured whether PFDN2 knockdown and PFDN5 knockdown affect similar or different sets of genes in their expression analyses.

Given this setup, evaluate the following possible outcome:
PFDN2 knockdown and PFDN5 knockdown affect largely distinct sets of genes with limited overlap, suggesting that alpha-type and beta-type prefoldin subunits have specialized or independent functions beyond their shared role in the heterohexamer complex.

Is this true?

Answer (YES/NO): NO